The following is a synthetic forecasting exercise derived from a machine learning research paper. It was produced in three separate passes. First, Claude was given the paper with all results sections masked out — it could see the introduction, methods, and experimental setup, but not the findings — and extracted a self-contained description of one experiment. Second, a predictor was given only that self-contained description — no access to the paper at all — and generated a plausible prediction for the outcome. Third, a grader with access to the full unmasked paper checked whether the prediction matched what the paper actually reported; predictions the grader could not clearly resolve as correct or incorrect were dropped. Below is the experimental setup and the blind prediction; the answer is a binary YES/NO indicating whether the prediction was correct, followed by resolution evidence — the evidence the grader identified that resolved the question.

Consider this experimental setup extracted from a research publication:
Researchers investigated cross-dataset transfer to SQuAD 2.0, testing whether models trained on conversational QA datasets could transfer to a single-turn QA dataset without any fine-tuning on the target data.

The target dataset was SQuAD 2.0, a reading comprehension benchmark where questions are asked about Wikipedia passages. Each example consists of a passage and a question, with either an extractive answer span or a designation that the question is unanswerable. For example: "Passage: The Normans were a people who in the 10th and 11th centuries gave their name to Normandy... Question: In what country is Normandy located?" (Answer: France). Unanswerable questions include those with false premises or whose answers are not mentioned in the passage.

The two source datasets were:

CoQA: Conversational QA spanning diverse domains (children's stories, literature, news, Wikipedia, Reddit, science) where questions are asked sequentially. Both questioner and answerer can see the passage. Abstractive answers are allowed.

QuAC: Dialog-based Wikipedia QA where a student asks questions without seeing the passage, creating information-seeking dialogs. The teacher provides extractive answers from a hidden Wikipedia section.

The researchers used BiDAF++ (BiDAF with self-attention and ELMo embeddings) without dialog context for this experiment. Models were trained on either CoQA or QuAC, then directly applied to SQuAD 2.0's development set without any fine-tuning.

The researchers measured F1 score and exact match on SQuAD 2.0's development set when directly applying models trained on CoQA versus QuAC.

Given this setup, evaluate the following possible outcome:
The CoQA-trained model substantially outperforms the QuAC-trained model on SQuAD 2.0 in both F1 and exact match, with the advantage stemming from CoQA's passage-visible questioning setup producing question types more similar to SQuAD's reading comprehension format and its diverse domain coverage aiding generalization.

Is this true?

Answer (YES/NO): YES